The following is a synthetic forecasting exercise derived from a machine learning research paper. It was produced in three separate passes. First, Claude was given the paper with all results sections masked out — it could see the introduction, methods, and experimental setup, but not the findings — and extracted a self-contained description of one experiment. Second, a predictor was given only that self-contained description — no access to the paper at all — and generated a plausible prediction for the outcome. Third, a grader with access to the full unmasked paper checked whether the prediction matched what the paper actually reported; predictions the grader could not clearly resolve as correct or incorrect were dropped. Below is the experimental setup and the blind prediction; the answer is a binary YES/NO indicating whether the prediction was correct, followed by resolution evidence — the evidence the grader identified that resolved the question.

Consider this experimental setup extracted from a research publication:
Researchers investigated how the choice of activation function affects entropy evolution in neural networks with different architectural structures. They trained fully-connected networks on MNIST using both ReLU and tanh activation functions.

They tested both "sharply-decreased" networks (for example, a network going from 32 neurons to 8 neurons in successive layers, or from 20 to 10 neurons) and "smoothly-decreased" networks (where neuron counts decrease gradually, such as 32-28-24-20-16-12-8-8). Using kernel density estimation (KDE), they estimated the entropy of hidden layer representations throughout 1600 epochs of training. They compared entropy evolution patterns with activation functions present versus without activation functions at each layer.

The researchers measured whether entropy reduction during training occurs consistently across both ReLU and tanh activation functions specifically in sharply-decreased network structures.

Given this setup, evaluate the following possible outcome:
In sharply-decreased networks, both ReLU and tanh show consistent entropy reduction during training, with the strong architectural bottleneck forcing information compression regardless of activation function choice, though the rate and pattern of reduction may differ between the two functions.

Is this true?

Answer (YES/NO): YES